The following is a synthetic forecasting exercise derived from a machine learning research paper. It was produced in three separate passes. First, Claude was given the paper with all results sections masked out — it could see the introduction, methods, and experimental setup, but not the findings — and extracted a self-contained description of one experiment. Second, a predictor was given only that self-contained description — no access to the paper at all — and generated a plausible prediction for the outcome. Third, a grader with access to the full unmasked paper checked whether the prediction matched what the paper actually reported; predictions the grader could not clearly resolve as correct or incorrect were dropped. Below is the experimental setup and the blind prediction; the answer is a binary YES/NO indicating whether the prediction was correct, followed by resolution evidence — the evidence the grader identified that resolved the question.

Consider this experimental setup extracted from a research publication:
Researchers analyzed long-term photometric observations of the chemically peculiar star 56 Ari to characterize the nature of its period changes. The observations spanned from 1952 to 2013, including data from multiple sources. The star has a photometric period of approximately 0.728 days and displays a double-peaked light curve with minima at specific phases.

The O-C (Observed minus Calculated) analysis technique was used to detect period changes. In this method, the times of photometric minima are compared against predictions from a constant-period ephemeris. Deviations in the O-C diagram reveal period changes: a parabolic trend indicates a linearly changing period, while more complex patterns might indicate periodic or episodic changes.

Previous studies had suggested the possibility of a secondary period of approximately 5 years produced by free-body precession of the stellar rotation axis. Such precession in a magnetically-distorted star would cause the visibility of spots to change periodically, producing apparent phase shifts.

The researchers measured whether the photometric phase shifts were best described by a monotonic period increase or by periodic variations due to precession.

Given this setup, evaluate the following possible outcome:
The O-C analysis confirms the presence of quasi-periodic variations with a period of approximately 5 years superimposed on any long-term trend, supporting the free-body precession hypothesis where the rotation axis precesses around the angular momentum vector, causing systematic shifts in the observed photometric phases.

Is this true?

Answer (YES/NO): NO